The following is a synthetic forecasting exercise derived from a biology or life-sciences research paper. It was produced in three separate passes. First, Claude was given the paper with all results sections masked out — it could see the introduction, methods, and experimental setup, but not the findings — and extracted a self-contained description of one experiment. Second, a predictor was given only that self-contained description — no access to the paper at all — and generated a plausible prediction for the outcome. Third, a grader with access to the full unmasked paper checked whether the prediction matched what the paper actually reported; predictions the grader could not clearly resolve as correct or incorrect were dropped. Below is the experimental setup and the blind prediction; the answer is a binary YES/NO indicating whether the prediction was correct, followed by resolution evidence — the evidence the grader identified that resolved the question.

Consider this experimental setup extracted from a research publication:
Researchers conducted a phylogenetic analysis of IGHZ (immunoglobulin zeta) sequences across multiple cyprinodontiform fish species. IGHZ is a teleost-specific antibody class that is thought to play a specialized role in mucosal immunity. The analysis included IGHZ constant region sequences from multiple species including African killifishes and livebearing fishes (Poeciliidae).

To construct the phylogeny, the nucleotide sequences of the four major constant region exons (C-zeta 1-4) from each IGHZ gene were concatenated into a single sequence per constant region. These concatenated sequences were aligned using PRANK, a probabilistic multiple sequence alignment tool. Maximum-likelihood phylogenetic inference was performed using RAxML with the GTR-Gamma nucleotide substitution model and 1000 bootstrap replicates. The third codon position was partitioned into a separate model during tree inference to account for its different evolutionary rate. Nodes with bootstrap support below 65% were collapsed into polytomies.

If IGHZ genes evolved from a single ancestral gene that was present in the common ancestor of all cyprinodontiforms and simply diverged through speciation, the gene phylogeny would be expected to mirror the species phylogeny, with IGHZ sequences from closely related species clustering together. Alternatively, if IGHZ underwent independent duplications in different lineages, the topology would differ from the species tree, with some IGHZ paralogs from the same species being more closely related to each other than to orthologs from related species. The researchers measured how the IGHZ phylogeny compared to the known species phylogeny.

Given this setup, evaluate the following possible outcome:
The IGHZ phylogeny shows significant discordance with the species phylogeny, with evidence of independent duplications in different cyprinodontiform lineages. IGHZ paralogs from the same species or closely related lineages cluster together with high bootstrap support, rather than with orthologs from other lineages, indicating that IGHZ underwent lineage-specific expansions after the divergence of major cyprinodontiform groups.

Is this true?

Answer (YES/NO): NO